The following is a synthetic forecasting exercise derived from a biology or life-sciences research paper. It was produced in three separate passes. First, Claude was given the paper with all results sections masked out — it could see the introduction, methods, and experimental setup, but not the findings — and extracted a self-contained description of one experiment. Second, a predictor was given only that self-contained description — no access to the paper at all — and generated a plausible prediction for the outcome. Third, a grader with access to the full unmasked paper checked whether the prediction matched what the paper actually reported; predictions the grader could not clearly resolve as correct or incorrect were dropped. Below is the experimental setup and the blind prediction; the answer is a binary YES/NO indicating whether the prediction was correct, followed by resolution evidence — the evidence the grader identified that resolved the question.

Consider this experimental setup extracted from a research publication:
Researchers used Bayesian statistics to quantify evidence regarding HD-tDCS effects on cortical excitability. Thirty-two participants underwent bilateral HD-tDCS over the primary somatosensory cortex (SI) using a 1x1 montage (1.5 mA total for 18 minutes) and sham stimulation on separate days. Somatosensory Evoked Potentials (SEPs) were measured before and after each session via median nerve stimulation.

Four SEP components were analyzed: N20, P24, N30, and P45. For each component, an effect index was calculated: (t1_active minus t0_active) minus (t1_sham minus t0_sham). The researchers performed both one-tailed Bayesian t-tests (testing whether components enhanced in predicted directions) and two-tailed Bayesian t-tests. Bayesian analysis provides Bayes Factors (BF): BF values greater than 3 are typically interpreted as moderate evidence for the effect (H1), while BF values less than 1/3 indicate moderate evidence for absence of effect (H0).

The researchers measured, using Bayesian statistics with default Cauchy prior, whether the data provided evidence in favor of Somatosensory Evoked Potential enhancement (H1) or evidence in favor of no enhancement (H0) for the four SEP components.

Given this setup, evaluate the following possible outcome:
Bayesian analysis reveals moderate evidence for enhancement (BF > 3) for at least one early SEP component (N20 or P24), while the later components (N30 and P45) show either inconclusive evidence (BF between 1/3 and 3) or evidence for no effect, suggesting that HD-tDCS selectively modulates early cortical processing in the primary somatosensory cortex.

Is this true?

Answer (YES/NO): NO